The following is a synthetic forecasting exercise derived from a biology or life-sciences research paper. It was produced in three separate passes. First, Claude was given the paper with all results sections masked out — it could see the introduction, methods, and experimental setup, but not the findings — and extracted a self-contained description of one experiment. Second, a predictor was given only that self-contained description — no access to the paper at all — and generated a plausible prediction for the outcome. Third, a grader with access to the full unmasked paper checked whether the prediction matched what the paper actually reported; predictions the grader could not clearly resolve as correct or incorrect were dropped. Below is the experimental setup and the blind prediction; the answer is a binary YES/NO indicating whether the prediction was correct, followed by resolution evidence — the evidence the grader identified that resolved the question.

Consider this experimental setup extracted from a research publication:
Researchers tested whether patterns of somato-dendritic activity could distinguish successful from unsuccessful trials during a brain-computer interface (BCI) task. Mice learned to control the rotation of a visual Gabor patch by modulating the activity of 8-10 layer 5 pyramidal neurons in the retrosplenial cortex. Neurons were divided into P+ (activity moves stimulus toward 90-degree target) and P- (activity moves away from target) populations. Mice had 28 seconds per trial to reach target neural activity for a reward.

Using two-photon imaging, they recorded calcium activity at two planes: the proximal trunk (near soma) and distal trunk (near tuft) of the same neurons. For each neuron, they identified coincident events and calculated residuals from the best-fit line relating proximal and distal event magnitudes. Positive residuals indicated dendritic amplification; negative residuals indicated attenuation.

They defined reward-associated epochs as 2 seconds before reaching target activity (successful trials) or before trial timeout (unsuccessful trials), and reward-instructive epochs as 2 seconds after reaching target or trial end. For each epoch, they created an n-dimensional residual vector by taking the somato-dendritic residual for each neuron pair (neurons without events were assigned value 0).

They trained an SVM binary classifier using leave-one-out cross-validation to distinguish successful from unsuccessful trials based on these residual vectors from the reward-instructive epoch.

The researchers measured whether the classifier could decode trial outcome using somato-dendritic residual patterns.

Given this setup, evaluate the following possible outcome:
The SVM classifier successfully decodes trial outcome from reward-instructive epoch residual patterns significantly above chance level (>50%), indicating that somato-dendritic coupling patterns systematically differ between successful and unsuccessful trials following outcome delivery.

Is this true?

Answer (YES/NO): YES